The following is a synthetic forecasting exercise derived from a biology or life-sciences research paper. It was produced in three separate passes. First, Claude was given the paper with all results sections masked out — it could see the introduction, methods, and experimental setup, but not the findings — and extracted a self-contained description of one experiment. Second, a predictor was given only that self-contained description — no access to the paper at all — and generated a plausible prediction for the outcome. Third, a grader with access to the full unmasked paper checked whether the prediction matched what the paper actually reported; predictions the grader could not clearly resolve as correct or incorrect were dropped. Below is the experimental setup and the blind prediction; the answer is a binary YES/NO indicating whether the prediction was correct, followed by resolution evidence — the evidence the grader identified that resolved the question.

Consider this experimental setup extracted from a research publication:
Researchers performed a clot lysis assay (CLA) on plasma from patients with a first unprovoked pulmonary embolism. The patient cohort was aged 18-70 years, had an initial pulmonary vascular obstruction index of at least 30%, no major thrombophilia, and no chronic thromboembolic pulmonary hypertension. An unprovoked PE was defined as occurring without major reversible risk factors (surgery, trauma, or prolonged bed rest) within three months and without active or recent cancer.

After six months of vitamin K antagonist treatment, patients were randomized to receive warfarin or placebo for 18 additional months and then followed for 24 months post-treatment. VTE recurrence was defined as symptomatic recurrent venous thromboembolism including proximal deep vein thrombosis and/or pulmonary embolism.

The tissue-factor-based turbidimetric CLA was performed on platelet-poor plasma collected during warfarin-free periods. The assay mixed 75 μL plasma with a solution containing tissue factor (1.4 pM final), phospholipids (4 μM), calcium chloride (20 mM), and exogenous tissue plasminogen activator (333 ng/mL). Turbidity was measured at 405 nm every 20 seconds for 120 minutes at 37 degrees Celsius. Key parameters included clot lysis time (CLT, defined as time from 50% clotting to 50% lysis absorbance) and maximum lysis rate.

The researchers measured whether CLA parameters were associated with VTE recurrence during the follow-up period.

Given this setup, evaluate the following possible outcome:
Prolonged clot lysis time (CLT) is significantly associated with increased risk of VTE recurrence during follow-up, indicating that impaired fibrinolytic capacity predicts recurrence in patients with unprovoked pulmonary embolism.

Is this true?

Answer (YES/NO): NO